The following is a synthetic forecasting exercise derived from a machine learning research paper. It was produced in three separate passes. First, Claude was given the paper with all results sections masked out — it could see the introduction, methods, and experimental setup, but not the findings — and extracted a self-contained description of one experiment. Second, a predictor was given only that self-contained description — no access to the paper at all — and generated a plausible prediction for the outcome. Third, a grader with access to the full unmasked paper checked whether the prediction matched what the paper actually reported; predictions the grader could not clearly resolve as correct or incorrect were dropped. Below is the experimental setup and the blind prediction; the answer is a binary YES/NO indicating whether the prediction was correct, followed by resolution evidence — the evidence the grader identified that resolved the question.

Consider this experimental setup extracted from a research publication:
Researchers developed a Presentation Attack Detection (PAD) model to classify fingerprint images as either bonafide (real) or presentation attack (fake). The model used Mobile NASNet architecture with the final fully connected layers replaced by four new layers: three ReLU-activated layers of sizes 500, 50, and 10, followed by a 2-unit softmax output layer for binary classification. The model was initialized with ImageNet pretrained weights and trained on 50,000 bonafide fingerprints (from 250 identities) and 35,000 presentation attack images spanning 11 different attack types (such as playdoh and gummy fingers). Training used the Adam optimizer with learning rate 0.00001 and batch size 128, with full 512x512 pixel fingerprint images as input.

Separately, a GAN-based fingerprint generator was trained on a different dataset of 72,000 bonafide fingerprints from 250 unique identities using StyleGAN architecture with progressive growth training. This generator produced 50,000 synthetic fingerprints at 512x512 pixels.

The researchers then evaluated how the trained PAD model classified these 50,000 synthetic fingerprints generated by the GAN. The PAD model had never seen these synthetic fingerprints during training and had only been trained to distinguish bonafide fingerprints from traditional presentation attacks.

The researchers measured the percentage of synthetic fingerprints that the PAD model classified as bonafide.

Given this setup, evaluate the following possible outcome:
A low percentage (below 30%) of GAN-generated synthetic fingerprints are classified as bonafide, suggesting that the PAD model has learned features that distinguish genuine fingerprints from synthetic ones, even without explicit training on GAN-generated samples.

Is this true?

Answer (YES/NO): NO